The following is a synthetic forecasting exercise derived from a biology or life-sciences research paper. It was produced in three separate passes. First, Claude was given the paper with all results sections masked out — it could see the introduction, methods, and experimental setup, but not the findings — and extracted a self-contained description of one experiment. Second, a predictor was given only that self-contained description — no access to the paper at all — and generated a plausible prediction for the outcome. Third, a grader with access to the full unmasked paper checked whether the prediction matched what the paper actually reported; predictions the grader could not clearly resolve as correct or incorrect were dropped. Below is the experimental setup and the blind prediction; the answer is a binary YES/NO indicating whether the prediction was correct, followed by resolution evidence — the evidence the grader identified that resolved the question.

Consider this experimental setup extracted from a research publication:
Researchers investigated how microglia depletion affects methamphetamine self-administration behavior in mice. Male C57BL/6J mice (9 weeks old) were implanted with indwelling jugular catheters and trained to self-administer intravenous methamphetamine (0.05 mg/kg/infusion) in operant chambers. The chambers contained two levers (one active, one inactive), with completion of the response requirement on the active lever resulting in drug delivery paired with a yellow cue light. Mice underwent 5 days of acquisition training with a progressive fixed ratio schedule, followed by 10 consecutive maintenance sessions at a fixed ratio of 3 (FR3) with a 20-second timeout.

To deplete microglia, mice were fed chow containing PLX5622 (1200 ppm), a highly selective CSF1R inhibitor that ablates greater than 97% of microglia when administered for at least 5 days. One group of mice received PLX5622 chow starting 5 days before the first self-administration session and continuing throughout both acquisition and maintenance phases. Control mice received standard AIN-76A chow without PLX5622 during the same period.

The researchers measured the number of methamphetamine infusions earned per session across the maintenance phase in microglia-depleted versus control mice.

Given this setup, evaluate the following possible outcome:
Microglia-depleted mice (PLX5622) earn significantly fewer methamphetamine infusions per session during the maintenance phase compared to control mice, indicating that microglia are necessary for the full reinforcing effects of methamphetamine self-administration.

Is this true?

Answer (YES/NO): NO